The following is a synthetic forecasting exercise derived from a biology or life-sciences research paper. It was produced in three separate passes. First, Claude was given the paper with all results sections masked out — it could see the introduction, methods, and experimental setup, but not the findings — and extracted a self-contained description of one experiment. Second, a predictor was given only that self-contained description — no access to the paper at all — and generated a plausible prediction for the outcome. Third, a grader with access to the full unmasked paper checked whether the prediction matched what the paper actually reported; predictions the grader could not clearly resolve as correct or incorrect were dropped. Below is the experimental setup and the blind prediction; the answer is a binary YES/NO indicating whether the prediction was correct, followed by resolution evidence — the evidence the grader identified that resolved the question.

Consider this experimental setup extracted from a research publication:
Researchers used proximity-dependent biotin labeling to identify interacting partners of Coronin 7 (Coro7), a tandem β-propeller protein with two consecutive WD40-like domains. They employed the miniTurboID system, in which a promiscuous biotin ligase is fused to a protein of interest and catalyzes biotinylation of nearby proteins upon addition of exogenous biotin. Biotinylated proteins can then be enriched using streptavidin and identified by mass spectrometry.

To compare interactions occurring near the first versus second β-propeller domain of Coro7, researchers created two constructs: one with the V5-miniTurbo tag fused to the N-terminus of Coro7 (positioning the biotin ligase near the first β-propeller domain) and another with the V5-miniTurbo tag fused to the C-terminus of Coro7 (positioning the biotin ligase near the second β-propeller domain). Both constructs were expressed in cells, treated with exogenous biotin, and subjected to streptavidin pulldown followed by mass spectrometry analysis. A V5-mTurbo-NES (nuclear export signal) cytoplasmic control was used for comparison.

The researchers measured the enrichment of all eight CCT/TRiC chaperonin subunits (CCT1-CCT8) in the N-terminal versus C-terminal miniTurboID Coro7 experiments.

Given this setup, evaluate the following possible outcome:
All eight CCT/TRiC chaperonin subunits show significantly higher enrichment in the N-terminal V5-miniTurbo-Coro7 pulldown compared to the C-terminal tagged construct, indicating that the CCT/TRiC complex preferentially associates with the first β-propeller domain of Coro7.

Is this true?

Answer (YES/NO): NO